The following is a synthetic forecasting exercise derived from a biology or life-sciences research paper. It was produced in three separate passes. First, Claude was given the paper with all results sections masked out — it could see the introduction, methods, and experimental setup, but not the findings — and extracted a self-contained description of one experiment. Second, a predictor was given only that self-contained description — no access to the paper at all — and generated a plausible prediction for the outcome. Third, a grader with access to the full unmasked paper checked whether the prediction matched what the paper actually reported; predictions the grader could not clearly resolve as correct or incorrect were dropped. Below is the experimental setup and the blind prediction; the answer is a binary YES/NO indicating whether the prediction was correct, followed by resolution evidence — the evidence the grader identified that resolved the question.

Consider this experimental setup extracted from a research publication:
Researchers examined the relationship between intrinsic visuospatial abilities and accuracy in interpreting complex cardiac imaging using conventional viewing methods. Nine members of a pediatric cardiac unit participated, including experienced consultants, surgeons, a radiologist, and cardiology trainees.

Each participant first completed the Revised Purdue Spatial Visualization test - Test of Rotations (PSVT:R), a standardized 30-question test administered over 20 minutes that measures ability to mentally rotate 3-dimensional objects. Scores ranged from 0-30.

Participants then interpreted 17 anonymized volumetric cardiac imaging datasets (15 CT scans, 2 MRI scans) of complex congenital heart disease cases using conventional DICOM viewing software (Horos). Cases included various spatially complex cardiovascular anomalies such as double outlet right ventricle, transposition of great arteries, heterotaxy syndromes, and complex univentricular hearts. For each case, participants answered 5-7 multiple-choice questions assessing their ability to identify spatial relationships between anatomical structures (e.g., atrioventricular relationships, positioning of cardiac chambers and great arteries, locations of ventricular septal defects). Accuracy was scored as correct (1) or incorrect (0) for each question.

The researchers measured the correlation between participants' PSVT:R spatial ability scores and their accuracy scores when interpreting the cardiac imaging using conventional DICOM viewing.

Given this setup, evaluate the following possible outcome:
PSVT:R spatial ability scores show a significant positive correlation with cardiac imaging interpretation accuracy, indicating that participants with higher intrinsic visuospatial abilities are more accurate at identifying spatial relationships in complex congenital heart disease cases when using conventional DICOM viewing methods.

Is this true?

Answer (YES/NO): NO